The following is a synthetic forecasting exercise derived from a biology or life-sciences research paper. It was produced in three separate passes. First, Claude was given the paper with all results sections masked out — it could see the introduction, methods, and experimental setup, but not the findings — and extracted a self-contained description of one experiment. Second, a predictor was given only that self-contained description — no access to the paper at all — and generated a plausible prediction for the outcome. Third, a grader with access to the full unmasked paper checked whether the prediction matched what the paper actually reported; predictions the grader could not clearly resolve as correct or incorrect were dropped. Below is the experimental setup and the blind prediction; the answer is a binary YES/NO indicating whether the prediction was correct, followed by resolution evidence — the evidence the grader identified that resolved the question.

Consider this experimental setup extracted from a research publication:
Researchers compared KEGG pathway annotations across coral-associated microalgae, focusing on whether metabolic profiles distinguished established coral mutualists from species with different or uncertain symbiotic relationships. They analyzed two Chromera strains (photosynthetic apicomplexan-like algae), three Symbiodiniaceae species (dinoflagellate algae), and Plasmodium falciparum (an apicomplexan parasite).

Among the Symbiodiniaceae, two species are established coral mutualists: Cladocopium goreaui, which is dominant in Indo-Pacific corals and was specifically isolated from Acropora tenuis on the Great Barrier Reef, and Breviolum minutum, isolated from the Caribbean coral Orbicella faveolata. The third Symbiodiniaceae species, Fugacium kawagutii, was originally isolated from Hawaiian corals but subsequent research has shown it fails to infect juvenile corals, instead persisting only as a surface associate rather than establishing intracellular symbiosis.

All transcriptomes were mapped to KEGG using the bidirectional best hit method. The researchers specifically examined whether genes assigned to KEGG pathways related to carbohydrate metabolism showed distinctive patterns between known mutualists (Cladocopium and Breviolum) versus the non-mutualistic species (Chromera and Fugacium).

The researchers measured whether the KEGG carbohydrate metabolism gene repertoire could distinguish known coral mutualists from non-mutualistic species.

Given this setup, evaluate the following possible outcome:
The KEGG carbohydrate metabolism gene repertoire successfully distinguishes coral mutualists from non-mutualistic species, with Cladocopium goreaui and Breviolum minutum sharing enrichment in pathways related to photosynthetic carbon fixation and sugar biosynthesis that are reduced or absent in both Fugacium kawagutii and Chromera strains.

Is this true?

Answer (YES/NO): NO